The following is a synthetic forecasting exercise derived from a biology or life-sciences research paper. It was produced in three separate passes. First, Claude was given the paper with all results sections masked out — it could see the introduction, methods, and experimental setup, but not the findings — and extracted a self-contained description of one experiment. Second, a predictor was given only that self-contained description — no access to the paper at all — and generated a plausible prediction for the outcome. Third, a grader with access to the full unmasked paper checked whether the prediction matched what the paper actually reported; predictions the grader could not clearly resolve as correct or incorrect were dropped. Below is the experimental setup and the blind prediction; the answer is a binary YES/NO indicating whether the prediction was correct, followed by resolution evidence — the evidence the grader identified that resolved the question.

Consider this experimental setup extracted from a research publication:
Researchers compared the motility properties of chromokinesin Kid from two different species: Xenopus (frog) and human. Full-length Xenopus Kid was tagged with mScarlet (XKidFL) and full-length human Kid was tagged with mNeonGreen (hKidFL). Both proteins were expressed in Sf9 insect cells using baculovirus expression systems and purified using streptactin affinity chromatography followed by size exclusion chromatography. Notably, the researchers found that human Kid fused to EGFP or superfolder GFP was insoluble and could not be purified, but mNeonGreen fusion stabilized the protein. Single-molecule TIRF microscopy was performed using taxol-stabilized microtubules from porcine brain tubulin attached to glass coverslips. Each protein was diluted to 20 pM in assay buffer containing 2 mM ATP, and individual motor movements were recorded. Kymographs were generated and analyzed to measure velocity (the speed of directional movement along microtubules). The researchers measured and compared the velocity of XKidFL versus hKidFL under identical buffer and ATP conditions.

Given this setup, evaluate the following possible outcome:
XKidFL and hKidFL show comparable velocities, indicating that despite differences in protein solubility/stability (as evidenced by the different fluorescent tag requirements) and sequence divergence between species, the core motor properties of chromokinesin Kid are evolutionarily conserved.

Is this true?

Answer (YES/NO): YES